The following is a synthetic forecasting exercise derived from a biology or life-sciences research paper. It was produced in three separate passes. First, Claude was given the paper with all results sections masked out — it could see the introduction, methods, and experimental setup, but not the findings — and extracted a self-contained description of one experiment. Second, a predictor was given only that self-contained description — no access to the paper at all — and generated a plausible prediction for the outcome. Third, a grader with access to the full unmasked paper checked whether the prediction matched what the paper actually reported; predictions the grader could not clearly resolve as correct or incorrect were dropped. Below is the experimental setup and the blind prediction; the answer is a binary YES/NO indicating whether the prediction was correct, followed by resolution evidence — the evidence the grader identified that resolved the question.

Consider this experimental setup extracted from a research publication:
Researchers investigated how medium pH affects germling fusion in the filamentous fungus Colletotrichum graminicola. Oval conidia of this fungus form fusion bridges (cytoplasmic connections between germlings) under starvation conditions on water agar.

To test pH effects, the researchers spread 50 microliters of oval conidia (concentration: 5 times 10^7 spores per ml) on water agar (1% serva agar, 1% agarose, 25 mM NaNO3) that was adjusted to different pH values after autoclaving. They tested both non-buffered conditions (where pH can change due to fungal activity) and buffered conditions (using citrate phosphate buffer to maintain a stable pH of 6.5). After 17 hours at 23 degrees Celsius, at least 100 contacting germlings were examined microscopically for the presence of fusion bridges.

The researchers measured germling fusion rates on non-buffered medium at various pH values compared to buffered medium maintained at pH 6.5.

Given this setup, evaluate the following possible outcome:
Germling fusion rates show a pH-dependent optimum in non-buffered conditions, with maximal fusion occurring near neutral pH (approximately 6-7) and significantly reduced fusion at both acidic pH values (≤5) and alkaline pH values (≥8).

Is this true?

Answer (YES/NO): NO